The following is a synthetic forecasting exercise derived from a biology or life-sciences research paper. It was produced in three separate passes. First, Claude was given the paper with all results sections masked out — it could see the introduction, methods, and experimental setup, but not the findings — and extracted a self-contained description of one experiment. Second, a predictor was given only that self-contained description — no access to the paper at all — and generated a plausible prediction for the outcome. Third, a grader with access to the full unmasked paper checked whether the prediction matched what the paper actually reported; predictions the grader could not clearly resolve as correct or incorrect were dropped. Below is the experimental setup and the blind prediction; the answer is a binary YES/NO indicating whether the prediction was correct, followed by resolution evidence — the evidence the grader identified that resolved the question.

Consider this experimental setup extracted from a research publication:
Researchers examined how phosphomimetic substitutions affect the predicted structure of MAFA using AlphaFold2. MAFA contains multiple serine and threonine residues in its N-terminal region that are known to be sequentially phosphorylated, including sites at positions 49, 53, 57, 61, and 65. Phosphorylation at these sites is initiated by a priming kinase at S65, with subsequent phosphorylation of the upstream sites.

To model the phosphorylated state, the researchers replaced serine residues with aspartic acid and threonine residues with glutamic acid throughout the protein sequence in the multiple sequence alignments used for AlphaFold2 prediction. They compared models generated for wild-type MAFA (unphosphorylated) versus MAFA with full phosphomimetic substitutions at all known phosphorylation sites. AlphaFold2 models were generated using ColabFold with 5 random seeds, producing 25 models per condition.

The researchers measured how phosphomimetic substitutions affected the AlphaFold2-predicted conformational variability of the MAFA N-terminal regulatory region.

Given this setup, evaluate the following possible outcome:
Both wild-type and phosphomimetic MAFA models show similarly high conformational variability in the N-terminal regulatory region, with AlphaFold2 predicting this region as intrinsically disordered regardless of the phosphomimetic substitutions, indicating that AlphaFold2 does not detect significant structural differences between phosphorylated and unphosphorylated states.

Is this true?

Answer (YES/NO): NO